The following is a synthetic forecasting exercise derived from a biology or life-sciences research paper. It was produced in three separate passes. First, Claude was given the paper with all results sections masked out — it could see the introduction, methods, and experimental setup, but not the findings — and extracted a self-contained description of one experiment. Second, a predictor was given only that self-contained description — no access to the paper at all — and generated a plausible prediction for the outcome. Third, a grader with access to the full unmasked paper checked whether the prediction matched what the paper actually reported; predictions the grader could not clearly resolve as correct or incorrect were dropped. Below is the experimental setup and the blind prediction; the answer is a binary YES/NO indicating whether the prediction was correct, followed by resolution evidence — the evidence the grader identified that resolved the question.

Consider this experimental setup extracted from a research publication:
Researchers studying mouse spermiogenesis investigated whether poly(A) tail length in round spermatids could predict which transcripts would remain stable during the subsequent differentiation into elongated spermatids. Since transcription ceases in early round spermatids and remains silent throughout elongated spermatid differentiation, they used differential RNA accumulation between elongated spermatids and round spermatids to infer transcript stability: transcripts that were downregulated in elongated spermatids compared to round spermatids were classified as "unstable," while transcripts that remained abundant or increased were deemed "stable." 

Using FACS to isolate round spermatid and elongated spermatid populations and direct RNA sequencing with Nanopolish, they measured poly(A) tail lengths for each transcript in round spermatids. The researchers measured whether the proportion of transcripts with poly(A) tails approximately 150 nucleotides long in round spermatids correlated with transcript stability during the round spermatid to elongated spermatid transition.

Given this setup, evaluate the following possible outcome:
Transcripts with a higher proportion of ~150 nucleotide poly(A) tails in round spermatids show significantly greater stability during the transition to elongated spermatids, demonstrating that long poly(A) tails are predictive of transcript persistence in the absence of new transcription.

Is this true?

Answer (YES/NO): YES